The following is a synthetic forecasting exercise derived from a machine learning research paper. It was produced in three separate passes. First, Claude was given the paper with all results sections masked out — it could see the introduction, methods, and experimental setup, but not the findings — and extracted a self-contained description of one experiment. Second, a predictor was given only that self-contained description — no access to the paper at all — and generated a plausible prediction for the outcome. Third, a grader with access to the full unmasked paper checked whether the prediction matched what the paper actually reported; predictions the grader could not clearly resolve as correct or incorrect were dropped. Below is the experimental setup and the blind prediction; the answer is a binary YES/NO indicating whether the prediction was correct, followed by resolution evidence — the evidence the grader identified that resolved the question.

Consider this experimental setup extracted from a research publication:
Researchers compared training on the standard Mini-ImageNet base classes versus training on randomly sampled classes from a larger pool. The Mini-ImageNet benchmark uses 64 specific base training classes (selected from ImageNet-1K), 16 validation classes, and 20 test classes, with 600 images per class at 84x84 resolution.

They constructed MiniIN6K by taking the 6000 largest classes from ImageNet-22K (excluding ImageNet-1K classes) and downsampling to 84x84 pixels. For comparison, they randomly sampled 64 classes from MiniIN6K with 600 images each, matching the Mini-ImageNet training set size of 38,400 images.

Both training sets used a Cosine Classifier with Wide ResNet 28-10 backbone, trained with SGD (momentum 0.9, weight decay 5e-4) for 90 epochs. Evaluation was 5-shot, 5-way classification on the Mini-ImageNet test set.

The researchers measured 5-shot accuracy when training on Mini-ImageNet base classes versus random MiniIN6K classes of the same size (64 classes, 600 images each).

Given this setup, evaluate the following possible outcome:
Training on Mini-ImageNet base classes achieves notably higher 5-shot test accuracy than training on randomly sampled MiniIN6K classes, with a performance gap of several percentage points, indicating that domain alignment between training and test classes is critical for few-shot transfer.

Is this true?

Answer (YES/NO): YES